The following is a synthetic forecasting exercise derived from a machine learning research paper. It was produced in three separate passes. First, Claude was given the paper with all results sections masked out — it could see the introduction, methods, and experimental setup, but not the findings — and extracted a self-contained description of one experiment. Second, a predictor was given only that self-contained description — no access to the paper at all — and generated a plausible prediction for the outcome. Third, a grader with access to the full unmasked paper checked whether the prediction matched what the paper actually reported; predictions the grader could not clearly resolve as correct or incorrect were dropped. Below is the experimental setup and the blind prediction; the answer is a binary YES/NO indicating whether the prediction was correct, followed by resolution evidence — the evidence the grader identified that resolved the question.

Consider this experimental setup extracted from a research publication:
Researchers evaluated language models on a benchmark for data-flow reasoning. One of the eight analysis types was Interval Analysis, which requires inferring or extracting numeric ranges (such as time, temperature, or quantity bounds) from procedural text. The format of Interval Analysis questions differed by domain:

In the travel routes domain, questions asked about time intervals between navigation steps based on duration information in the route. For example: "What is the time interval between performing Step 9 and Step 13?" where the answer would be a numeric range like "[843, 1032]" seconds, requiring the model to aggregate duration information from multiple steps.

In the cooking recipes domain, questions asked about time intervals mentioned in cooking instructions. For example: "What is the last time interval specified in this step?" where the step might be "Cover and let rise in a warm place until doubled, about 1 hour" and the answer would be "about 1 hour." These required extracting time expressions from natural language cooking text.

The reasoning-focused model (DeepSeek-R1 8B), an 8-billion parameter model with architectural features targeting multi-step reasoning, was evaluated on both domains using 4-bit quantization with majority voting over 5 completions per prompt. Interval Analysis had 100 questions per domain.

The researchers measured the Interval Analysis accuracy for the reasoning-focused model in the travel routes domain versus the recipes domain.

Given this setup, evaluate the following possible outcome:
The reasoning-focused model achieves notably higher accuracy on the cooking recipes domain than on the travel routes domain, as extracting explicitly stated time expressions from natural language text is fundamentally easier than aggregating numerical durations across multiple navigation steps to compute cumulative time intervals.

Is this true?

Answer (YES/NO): YES